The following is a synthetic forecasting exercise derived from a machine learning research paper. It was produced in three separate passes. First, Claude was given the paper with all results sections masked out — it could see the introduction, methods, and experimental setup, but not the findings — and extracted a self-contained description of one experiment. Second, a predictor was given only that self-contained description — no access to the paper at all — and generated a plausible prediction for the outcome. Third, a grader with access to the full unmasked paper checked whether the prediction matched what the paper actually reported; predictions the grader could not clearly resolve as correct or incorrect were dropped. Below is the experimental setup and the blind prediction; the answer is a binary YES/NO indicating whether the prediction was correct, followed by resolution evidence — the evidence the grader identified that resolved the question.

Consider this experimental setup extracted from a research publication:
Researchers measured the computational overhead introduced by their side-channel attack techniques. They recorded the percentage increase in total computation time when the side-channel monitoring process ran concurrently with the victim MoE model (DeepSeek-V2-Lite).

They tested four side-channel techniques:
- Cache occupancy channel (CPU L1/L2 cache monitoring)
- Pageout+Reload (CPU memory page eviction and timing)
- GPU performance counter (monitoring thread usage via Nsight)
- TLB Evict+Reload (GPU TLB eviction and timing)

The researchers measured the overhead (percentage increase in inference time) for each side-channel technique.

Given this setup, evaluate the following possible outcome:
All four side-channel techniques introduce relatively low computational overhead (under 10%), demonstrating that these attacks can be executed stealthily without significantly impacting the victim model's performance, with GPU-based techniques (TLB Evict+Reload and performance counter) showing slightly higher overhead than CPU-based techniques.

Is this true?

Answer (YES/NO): YES